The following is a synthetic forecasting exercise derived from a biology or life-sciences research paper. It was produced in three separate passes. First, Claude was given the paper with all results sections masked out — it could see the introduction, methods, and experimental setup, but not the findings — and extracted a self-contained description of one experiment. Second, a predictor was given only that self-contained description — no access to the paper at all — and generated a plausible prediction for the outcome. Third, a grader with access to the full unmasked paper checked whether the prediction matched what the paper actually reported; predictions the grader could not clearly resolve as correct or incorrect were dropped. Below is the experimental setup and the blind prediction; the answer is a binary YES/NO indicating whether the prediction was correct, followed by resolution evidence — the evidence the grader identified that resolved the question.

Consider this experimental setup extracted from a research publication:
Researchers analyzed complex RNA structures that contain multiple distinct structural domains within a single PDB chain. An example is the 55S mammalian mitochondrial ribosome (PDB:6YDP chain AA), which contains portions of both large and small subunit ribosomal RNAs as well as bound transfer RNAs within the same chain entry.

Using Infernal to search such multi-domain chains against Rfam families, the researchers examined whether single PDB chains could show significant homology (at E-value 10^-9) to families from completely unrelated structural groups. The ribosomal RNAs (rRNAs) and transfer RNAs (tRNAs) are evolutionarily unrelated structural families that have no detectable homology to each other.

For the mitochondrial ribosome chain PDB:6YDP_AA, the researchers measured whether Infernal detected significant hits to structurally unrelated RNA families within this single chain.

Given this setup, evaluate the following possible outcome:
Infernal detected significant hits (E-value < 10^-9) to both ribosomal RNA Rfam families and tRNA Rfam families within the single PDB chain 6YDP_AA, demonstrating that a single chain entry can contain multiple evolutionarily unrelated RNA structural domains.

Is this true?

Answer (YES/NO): NO